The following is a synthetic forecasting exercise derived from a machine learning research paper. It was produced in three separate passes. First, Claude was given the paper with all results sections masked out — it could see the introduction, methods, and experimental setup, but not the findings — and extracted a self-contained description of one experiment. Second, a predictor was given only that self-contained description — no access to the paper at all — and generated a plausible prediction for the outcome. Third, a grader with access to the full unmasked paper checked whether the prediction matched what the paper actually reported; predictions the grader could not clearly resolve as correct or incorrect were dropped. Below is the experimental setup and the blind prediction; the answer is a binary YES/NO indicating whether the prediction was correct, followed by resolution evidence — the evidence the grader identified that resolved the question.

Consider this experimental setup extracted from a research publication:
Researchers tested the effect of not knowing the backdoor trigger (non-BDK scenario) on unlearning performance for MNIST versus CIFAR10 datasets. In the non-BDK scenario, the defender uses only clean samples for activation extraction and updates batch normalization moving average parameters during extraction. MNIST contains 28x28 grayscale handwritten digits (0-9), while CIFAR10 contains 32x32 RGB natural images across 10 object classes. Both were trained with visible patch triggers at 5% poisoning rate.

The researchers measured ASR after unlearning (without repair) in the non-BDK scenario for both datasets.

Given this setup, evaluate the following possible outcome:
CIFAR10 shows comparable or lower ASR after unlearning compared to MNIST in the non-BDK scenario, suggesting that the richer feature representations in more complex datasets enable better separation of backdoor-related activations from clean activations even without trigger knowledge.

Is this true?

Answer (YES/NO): YES